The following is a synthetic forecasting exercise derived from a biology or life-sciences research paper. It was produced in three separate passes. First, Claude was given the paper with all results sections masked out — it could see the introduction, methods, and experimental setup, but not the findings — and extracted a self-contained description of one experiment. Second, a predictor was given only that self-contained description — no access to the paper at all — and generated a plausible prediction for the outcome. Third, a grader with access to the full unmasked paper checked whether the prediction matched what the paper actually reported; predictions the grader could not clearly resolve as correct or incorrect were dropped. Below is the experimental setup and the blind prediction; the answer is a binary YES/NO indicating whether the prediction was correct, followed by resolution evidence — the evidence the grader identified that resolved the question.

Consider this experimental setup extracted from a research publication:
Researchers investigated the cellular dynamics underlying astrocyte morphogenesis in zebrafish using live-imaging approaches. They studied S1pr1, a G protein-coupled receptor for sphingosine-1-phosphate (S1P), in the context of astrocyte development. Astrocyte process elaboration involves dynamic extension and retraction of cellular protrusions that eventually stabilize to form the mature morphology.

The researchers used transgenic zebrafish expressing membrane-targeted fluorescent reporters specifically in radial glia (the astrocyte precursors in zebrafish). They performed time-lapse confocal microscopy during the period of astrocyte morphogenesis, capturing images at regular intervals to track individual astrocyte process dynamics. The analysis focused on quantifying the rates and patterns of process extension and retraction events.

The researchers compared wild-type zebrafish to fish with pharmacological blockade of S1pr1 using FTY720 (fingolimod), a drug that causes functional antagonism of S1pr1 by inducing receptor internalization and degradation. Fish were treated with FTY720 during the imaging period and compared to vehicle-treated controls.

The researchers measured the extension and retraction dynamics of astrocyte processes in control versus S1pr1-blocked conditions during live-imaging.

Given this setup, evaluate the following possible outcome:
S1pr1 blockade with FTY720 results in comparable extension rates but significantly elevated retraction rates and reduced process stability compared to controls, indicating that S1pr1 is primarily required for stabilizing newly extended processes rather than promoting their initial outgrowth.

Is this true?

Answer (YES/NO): NO